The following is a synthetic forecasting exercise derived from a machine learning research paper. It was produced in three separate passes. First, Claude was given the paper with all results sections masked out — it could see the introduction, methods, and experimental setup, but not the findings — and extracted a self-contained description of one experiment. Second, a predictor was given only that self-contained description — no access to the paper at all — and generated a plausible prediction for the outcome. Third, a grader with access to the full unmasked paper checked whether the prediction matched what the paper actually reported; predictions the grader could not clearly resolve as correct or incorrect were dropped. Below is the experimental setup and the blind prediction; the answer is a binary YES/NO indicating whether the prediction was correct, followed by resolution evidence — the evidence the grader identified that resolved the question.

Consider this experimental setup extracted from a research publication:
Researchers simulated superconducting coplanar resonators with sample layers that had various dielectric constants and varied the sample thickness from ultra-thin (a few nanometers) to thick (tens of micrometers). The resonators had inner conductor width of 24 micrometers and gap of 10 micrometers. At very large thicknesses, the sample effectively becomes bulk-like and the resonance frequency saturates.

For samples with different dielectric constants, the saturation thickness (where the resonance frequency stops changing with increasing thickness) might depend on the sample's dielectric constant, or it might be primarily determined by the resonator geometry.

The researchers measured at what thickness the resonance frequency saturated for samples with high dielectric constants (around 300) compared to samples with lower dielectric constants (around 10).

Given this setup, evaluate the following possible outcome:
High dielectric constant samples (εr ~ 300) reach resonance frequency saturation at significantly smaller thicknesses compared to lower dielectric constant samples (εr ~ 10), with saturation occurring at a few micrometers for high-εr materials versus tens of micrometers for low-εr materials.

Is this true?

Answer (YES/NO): NO